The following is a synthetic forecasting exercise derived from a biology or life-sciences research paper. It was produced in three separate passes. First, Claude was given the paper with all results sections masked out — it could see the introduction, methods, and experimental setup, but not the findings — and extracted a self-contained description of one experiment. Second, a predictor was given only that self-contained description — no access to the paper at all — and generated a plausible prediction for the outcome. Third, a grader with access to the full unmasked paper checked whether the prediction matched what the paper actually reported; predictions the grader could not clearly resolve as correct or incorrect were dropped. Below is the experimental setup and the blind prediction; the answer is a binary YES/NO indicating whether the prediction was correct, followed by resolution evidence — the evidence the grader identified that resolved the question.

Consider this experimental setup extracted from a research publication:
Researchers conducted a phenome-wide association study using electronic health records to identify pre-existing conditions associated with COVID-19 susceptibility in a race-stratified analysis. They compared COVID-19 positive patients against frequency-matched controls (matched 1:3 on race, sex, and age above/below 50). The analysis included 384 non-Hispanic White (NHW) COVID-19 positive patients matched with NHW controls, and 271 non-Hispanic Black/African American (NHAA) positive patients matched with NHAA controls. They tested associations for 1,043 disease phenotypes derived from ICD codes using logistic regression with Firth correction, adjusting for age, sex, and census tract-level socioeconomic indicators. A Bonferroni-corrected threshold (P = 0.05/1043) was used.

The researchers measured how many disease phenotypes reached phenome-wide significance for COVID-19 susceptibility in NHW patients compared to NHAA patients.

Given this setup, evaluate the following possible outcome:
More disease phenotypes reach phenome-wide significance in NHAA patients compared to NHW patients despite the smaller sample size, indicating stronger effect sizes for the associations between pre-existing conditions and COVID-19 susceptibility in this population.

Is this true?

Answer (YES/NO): NO